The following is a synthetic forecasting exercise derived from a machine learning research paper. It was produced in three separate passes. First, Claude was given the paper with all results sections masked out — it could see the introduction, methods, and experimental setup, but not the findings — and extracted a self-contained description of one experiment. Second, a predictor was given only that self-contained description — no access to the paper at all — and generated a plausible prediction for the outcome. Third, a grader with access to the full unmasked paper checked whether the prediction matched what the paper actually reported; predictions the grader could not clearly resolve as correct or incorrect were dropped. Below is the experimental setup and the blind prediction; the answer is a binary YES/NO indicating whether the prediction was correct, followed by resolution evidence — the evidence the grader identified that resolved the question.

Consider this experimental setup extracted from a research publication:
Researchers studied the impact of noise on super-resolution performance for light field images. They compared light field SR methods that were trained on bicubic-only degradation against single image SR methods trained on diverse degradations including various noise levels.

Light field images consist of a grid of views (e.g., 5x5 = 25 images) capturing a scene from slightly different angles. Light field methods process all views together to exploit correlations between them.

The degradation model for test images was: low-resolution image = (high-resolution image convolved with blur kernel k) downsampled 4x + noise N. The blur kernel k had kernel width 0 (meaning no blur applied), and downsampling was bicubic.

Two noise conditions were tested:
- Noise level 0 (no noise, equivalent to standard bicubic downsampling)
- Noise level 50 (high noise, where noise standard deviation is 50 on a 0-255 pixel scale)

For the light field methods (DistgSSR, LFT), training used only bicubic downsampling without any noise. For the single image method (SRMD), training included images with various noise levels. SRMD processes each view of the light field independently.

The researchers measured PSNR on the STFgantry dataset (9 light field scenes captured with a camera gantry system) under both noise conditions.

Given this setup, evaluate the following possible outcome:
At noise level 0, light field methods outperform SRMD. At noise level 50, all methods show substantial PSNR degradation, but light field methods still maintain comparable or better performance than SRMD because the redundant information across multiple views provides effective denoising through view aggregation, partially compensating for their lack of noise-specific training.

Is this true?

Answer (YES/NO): NO